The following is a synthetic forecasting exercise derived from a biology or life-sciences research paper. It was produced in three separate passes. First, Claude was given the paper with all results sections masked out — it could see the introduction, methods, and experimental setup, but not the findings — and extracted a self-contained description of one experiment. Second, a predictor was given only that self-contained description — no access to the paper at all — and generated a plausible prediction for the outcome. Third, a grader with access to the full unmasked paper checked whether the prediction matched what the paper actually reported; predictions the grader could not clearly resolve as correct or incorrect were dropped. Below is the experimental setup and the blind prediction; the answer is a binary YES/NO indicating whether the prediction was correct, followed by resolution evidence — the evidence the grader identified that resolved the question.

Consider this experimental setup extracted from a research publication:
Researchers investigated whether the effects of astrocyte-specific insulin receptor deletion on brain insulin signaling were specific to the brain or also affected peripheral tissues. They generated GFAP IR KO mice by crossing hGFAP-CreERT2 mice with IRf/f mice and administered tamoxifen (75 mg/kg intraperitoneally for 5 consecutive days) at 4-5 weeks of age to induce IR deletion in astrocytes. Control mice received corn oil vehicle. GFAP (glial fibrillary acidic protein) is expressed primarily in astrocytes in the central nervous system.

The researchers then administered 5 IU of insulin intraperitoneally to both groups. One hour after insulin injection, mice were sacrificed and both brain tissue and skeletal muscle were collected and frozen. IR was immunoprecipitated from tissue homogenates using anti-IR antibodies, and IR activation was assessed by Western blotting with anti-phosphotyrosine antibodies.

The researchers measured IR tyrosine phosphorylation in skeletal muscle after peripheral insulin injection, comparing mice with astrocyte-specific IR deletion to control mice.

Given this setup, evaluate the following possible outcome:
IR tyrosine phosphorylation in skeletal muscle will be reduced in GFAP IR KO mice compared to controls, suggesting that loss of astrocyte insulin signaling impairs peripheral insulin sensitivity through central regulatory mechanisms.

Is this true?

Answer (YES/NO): NO